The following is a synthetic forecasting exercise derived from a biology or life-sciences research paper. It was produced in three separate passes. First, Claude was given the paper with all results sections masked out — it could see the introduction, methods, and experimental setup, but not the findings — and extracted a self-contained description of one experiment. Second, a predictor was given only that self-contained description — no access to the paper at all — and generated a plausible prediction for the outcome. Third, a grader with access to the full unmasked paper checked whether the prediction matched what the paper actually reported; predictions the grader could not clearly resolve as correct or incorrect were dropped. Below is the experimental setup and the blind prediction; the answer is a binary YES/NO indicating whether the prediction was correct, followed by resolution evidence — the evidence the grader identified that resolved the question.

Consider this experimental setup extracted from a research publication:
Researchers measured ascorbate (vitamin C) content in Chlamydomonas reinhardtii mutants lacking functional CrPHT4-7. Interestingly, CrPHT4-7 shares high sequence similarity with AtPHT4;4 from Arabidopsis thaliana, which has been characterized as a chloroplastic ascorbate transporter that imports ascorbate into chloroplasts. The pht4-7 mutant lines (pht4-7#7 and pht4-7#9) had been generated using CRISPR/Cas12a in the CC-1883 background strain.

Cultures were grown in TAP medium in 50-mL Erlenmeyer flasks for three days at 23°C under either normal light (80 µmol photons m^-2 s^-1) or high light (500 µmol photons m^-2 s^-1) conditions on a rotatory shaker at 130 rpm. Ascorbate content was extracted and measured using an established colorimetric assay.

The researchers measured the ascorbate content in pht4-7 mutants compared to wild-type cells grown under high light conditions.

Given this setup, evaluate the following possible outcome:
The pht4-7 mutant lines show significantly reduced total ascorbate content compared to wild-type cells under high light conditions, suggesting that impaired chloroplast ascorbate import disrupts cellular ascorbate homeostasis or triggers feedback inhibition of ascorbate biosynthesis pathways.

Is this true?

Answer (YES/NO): NO